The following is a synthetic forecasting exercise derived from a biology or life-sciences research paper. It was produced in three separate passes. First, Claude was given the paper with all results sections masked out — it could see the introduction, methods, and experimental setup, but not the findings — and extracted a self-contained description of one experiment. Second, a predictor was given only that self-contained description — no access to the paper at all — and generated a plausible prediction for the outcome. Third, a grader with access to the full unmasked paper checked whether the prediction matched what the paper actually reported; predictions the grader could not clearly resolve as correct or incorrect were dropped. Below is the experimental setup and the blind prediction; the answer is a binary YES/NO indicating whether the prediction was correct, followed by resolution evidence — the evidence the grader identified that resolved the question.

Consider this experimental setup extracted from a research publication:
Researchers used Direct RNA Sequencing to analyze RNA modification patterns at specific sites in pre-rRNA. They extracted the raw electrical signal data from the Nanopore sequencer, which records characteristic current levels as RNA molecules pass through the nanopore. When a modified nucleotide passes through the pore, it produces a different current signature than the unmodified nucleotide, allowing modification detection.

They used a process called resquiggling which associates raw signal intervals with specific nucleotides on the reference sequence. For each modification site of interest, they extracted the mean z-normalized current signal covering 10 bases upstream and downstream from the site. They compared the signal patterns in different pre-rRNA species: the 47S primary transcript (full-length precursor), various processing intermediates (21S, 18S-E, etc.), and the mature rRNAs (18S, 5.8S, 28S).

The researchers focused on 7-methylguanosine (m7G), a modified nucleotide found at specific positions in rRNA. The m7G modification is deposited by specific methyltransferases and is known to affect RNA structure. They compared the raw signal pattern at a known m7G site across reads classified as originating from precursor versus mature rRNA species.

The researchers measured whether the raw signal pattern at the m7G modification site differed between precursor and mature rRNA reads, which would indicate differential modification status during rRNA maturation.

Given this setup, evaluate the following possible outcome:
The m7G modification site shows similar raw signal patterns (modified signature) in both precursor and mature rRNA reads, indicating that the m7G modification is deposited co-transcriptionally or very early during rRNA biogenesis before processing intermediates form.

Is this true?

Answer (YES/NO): NO